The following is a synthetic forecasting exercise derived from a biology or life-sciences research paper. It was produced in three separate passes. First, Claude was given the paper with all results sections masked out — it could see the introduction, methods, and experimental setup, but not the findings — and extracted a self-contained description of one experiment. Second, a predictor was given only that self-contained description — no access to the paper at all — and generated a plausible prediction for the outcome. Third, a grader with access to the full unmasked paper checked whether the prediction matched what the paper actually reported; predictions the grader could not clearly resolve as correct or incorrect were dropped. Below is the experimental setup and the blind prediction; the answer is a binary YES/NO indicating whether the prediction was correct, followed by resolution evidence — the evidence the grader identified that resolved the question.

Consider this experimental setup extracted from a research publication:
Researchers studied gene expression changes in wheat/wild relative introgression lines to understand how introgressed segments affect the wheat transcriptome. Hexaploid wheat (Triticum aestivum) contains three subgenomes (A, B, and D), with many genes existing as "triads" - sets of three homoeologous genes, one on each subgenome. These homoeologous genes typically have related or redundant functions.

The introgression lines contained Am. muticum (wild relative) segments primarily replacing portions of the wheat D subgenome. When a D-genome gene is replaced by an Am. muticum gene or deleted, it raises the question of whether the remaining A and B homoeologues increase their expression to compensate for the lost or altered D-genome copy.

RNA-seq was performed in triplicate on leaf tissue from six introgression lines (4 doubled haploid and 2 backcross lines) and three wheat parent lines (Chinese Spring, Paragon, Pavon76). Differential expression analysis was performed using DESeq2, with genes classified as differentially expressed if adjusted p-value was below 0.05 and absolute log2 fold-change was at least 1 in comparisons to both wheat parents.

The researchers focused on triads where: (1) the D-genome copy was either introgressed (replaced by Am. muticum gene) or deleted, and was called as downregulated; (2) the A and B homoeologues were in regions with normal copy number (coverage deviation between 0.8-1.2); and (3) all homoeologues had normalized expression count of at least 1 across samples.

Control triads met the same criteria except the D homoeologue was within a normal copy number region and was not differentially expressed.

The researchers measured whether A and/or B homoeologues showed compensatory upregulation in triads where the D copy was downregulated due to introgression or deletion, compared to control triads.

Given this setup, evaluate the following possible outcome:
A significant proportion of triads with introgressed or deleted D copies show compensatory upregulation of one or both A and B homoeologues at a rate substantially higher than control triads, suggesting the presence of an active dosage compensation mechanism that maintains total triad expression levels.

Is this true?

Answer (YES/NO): NO